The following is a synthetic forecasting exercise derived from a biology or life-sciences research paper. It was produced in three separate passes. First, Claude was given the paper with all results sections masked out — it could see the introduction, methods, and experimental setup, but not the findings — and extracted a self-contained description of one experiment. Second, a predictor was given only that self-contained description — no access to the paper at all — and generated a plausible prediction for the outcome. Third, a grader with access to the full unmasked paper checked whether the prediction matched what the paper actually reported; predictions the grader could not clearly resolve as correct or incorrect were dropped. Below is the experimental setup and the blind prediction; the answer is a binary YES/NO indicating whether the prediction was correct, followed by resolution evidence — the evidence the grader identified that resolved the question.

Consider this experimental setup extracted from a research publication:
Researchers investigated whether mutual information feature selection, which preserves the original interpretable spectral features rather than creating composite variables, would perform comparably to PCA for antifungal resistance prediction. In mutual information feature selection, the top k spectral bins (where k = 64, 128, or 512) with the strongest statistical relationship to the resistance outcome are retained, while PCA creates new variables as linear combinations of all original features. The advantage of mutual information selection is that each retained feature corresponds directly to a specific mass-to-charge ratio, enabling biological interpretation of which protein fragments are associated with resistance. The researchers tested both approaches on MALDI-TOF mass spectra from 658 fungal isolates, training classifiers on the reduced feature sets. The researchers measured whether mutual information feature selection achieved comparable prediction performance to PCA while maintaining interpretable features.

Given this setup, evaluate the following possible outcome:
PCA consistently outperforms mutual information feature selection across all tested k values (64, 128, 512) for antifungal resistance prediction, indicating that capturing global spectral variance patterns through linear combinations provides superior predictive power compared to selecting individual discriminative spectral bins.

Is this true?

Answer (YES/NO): NO